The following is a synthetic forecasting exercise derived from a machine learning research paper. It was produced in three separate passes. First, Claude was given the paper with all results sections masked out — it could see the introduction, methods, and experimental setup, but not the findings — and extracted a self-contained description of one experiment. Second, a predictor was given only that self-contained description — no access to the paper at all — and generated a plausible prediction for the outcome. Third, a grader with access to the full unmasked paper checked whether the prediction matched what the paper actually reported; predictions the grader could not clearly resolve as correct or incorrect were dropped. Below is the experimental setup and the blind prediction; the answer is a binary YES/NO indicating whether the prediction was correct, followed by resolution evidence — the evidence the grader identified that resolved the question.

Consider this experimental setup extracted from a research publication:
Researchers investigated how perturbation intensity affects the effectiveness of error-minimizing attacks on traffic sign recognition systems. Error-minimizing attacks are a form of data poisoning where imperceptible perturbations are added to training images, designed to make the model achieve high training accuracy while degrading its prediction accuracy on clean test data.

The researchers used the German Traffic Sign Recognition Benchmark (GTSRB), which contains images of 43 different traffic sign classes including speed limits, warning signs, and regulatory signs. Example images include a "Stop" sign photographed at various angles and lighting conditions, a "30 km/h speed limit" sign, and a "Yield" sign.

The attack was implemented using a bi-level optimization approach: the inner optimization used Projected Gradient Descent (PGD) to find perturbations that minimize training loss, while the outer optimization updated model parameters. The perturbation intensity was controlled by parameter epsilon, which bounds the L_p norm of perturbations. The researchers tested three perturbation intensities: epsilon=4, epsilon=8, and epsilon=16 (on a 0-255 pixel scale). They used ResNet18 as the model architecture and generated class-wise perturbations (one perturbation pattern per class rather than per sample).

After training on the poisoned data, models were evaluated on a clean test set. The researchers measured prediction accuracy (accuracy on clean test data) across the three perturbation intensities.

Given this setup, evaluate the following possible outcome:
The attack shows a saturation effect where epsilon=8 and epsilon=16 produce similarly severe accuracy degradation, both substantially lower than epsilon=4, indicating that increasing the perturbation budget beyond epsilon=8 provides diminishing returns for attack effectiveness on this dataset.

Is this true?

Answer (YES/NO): NO